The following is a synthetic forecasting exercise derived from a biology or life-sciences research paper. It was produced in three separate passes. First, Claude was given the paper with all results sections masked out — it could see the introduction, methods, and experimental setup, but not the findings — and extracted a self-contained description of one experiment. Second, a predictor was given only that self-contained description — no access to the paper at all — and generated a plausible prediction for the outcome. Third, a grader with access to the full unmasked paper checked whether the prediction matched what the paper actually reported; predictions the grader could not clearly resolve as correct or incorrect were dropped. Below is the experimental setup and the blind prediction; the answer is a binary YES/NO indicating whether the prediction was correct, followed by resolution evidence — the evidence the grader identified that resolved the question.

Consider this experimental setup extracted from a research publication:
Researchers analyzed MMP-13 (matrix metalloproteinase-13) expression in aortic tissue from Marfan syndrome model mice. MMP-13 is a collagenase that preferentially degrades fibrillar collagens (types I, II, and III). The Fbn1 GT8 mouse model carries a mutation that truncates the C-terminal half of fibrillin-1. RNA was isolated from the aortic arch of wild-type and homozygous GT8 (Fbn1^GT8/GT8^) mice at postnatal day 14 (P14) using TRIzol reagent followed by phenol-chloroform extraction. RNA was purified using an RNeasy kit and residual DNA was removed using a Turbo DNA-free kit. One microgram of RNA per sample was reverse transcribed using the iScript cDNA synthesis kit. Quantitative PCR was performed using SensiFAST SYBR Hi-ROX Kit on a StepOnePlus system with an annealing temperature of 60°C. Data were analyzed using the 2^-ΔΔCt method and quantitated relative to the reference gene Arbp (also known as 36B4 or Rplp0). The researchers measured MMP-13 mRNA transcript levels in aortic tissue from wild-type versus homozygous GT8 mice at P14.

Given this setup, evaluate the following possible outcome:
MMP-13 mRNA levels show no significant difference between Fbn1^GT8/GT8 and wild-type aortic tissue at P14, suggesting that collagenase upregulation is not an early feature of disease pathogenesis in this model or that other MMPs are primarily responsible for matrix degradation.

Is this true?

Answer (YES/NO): NO